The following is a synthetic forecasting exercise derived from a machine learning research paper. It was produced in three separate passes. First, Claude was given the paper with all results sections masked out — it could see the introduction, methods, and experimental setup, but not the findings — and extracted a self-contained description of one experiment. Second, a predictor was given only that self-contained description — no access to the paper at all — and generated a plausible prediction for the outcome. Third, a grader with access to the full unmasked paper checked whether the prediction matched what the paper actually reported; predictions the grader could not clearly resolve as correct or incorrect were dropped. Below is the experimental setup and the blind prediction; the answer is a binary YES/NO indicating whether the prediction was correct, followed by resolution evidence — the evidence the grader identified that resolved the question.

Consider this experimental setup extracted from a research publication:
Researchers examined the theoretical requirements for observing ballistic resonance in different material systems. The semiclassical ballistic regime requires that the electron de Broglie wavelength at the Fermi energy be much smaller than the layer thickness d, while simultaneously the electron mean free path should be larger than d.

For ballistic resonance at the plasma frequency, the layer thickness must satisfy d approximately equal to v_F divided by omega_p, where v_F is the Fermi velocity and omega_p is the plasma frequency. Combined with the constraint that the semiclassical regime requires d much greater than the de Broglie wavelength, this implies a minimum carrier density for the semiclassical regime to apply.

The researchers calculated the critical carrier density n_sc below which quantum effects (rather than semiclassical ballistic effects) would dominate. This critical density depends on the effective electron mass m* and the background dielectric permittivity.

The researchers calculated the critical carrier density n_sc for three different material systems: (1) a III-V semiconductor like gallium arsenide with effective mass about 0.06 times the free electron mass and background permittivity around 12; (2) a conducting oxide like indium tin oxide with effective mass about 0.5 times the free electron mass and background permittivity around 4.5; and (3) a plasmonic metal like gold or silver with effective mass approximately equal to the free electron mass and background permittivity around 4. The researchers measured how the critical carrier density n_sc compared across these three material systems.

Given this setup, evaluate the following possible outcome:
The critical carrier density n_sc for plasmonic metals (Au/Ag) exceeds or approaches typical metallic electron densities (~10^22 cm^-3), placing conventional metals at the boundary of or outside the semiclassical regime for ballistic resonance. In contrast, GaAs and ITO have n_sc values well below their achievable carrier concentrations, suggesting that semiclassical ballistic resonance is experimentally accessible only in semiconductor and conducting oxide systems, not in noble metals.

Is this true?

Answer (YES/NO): NO